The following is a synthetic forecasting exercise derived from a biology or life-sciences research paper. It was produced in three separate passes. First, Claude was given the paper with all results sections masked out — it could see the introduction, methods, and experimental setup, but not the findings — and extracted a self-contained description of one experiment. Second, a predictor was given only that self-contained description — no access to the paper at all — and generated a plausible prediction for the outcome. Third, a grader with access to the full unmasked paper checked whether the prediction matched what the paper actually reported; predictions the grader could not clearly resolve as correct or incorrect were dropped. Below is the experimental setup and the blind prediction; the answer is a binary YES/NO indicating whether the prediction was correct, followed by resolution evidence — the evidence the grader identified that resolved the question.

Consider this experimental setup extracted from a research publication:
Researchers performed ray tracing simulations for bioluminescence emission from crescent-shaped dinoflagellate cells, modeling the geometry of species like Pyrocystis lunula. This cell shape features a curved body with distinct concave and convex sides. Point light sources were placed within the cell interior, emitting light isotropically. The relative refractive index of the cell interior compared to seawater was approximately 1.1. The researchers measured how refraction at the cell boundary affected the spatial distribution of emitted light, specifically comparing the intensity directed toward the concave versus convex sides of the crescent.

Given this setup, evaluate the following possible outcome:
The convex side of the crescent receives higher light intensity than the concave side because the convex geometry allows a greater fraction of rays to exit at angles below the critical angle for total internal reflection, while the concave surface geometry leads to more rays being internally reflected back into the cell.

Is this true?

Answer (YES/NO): NO